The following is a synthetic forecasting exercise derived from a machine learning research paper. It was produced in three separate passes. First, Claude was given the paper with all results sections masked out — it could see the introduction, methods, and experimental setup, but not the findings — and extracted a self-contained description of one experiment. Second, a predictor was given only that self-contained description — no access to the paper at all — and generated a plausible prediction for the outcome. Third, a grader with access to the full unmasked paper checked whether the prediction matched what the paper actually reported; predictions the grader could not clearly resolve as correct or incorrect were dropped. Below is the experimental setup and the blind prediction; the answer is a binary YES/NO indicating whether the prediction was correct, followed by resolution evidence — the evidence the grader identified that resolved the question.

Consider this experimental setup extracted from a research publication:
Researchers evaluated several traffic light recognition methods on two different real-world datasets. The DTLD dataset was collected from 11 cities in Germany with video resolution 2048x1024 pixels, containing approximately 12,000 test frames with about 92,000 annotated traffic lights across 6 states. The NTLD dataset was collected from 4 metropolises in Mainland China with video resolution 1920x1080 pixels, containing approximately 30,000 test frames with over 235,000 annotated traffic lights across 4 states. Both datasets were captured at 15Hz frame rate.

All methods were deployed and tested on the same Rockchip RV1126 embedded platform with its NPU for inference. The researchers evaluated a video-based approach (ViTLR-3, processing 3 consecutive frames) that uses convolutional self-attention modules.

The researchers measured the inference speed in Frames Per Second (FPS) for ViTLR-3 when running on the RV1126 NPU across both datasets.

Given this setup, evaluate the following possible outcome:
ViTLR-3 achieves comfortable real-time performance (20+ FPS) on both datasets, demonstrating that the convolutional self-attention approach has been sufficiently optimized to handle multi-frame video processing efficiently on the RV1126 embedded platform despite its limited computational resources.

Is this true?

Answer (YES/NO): NO